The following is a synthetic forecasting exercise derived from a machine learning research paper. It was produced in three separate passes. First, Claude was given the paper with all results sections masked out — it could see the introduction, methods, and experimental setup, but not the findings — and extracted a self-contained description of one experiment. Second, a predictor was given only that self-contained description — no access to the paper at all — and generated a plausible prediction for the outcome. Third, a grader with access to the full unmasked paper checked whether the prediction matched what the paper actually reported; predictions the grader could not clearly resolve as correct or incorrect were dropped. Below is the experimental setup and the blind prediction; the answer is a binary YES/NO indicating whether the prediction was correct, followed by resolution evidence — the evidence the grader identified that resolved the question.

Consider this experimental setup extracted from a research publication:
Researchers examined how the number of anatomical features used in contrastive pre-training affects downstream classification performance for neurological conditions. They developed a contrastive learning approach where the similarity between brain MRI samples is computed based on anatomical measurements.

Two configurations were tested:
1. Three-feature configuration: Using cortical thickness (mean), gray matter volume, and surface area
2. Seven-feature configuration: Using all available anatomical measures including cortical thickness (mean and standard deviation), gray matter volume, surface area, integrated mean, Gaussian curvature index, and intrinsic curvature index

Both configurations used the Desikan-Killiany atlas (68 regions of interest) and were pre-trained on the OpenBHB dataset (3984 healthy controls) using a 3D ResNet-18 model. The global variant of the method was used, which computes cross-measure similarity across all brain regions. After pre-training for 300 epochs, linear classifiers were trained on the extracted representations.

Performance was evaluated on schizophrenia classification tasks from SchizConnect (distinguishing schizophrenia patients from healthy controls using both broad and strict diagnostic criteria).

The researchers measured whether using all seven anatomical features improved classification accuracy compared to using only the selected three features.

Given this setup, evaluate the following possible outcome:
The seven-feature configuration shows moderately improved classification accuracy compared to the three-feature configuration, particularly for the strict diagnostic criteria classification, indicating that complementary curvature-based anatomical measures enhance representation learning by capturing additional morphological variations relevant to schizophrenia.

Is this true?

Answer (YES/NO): NO